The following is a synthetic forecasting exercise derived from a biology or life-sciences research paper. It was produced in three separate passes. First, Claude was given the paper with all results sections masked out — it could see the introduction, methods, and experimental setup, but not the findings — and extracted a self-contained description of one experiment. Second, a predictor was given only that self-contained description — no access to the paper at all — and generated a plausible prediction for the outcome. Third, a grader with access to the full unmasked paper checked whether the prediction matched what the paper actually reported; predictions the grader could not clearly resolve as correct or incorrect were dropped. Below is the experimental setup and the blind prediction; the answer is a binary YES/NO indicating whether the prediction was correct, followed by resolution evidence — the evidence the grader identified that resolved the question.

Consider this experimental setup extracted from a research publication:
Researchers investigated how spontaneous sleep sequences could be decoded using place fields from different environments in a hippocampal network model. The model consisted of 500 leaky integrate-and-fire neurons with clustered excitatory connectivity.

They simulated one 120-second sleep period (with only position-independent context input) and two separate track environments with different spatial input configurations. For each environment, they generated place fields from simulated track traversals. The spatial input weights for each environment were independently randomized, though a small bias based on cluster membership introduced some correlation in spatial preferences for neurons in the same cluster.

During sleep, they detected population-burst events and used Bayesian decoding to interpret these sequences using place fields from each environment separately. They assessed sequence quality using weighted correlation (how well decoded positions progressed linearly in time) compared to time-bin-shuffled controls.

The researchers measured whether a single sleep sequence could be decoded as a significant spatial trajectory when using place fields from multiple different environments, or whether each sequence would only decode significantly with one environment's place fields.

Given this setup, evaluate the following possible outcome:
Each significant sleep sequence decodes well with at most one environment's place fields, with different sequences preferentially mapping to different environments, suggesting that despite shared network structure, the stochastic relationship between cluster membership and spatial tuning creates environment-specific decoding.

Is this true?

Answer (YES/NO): NO